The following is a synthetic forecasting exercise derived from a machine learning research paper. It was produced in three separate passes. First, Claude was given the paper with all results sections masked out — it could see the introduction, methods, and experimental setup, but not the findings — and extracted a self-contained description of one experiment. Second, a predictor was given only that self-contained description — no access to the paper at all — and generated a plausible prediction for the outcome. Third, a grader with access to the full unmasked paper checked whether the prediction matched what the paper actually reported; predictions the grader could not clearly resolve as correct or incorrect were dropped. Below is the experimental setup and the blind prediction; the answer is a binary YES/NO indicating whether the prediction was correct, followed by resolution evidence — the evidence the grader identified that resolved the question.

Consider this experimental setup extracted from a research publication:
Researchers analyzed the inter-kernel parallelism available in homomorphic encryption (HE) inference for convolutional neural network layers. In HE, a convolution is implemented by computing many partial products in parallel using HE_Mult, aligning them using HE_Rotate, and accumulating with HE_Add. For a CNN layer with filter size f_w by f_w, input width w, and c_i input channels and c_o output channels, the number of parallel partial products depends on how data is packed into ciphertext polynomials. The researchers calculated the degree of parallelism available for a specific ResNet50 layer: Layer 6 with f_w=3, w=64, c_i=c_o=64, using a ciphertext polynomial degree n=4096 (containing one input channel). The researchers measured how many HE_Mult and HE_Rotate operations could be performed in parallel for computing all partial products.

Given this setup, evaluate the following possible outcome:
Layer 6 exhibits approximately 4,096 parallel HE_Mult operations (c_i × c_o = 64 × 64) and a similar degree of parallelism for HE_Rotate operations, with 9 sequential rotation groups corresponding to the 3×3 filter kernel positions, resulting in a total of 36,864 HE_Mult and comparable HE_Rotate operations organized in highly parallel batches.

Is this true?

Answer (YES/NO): NO